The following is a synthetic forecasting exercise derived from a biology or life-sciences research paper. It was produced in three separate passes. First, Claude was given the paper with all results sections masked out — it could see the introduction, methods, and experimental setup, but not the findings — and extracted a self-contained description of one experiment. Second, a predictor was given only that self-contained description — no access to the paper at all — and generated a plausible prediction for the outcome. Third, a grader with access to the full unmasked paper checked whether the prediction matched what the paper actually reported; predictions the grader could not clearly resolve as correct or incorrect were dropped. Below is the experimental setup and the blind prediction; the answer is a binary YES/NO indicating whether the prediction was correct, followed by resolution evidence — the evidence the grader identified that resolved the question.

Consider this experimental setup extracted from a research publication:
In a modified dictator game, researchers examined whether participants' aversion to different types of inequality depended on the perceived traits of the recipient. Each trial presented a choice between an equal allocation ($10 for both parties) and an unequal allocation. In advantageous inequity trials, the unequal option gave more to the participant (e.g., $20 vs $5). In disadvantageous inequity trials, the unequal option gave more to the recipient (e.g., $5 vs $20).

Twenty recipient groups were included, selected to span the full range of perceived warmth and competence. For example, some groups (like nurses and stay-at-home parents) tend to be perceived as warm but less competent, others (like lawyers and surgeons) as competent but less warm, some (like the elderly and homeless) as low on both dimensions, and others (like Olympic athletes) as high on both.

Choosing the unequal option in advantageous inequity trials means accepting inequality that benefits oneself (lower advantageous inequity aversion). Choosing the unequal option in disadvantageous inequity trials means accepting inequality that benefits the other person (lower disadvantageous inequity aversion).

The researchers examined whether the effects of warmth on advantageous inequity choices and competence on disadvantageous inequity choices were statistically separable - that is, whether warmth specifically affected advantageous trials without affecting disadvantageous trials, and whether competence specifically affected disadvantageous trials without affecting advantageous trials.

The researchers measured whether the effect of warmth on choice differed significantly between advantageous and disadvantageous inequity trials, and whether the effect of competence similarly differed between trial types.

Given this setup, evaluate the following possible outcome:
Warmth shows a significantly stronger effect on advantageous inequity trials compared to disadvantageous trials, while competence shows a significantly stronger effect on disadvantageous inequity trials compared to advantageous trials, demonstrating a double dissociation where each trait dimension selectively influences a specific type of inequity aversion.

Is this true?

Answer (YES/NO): YES